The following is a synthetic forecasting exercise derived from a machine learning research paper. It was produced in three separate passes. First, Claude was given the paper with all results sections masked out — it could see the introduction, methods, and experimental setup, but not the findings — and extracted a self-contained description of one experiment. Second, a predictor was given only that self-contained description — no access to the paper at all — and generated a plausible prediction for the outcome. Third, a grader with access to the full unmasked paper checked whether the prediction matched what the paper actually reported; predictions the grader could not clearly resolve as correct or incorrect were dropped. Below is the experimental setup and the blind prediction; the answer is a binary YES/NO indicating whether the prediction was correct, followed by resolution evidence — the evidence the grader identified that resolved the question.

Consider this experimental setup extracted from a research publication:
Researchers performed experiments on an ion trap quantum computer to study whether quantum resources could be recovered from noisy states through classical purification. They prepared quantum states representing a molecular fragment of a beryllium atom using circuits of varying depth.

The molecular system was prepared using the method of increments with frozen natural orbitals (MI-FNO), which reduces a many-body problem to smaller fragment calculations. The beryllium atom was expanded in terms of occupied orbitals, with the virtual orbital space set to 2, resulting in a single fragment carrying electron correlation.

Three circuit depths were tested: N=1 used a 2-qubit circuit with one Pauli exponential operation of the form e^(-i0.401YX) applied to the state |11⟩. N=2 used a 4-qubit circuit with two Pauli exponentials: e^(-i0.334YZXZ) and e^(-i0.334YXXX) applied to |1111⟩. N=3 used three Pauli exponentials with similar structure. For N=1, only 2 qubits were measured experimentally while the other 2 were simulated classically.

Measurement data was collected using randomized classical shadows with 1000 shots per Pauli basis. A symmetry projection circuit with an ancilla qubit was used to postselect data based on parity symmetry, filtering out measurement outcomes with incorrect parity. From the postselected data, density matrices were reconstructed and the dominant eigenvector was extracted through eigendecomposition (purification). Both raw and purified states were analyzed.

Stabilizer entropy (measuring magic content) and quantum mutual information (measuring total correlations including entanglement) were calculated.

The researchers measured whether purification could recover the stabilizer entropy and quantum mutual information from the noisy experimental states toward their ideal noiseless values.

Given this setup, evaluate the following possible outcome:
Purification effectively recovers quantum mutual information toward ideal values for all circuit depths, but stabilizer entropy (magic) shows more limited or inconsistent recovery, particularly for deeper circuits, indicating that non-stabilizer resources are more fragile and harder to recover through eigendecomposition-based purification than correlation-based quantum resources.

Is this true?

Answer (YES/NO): NO